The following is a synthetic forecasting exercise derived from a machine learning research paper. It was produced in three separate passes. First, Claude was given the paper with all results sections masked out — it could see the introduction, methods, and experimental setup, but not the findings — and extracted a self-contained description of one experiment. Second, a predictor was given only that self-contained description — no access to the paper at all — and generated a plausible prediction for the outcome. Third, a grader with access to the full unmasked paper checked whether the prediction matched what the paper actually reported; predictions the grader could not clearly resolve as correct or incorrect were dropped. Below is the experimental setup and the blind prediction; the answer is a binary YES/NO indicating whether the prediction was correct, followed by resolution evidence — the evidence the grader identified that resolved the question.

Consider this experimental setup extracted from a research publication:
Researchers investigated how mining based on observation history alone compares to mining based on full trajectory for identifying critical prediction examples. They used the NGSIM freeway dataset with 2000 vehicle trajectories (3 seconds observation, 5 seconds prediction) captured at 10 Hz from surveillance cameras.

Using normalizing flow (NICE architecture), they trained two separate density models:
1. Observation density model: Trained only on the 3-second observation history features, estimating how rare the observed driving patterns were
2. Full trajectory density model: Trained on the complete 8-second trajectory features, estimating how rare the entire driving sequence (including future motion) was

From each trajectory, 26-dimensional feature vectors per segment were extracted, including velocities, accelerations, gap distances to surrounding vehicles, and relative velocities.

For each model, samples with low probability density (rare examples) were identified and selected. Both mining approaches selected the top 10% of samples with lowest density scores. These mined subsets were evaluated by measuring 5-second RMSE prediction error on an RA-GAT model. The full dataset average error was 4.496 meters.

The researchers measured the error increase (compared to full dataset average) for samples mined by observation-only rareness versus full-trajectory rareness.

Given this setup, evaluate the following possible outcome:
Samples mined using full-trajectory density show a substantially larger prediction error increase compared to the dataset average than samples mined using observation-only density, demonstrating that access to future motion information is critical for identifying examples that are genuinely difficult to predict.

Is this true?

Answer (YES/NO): YES